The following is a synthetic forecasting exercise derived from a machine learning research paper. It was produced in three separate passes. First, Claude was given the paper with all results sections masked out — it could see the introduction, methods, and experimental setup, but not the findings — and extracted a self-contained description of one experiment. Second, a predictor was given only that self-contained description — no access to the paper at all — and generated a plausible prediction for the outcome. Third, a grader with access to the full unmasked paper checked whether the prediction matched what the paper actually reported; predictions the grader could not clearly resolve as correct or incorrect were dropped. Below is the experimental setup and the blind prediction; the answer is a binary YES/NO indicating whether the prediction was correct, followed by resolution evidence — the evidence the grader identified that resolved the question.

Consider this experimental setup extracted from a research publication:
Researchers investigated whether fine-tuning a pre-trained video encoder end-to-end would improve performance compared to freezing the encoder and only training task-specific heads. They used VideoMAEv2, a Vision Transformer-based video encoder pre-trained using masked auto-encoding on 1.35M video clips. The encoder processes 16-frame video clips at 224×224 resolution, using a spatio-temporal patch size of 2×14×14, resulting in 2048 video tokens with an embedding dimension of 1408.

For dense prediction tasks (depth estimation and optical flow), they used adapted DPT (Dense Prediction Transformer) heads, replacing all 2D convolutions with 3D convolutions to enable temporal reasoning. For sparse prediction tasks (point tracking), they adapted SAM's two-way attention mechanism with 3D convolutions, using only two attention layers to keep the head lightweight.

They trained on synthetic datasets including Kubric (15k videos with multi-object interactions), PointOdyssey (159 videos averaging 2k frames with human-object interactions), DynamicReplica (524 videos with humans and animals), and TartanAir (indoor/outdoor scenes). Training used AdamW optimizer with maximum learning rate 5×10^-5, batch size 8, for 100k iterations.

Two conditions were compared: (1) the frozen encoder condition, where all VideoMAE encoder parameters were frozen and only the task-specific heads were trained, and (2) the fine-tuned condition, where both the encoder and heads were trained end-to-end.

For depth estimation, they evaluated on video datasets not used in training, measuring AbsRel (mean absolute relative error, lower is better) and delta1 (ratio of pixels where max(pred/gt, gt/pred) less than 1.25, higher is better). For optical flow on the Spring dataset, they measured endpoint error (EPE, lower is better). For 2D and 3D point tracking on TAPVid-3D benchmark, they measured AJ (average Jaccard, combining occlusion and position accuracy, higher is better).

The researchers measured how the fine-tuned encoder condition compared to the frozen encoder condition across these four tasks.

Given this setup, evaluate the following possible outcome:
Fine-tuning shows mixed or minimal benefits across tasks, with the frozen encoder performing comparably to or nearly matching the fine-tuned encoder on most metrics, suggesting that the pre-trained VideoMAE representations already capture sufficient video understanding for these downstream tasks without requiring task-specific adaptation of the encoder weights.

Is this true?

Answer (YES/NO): NO